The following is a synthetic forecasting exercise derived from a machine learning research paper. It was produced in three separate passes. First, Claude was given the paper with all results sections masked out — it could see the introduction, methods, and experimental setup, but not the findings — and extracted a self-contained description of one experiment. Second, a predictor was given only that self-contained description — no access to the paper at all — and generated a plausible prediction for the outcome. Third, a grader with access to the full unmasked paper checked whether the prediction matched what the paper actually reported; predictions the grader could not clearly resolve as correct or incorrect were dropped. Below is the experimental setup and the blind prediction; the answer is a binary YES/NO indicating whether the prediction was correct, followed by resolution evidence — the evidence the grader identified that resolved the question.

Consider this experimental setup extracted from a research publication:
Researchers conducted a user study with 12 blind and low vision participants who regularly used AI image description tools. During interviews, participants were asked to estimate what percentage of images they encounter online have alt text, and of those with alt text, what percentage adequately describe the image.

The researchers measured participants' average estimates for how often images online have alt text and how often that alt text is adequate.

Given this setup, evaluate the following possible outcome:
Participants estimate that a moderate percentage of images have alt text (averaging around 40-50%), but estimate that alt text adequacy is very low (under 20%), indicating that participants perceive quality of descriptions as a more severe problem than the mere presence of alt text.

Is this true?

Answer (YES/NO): NO